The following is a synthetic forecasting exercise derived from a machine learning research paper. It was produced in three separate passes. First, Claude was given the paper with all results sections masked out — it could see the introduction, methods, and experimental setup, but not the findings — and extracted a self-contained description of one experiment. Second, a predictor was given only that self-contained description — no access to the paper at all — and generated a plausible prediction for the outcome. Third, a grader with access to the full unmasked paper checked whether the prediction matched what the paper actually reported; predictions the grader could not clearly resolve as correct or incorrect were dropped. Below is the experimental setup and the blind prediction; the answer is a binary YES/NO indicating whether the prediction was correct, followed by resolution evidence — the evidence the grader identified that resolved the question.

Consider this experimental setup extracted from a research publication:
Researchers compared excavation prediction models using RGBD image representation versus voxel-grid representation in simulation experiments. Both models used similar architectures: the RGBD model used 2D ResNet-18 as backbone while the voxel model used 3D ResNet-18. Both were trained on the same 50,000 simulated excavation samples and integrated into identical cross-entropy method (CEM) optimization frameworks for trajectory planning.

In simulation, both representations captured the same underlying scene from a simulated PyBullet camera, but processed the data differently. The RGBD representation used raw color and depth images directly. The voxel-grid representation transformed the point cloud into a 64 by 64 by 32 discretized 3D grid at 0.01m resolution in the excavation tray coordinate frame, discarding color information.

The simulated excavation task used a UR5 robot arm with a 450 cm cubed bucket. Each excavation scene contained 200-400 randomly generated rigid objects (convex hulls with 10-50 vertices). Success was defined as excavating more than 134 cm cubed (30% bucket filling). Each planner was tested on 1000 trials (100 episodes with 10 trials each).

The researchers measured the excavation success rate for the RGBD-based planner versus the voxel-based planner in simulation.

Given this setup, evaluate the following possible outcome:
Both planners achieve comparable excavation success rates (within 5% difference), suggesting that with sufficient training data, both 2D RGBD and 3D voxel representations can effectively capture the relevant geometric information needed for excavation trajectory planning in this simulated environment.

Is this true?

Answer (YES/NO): YES